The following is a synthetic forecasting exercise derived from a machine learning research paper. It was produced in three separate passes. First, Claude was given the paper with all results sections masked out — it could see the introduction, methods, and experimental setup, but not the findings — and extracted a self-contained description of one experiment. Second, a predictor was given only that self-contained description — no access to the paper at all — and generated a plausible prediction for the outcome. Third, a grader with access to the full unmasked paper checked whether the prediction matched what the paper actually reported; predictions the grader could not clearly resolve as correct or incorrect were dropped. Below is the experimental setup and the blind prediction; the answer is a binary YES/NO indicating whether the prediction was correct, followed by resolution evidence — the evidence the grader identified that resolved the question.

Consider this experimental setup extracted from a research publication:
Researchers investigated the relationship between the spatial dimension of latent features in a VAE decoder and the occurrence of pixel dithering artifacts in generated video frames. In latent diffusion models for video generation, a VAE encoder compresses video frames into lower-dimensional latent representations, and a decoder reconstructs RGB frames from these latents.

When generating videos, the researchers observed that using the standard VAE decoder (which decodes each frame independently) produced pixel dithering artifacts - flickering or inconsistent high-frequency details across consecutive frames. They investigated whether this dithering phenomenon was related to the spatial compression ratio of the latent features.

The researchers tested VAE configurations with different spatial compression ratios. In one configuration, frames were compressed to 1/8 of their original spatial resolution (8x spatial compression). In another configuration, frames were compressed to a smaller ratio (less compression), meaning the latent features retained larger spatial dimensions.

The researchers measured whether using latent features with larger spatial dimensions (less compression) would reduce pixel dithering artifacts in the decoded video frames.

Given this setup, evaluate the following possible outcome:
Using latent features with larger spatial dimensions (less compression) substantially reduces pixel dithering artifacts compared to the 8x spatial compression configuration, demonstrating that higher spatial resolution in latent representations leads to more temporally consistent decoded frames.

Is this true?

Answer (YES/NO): YES